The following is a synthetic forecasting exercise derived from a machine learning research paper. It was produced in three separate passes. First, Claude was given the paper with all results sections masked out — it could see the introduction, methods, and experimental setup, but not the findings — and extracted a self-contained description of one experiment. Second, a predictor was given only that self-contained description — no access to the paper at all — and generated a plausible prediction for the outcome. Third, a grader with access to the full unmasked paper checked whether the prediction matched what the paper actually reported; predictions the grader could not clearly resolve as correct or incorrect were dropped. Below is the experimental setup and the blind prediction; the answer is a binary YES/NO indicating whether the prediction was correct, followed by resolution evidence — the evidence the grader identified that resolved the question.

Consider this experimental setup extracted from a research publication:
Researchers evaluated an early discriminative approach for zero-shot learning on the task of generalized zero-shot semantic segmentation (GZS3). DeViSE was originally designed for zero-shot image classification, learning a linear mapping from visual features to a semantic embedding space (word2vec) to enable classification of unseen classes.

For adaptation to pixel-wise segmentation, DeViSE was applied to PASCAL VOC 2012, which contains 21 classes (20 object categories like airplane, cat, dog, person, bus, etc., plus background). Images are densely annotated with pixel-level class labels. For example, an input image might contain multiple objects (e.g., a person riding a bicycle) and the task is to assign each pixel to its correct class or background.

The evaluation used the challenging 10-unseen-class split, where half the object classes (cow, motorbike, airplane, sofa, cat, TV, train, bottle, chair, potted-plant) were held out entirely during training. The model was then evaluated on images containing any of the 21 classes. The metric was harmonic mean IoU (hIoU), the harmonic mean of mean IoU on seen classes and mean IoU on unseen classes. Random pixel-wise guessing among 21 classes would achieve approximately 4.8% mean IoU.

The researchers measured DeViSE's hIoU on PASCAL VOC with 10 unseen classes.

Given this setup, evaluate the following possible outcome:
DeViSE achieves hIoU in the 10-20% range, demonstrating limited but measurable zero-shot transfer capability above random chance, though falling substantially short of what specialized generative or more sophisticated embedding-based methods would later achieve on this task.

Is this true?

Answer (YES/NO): NO